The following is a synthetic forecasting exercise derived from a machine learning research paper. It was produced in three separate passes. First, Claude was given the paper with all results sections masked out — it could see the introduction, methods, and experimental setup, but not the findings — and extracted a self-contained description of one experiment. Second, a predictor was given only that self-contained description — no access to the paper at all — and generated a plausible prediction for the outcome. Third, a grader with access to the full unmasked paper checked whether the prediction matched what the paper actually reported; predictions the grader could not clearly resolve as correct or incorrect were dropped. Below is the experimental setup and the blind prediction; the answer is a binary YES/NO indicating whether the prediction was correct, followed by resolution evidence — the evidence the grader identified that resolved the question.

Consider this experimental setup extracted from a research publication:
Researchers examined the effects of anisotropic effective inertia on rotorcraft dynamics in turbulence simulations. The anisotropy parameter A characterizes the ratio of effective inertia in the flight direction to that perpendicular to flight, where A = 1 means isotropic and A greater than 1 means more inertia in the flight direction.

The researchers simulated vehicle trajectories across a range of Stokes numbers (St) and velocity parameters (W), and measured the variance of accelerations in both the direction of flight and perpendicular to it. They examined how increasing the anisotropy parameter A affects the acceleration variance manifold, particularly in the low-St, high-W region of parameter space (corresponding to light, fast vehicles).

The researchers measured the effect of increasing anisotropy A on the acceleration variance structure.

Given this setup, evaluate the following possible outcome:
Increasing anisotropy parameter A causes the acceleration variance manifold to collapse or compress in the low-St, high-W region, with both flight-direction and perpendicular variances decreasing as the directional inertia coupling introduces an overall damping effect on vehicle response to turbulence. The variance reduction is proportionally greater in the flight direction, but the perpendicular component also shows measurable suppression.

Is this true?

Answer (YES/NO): NO